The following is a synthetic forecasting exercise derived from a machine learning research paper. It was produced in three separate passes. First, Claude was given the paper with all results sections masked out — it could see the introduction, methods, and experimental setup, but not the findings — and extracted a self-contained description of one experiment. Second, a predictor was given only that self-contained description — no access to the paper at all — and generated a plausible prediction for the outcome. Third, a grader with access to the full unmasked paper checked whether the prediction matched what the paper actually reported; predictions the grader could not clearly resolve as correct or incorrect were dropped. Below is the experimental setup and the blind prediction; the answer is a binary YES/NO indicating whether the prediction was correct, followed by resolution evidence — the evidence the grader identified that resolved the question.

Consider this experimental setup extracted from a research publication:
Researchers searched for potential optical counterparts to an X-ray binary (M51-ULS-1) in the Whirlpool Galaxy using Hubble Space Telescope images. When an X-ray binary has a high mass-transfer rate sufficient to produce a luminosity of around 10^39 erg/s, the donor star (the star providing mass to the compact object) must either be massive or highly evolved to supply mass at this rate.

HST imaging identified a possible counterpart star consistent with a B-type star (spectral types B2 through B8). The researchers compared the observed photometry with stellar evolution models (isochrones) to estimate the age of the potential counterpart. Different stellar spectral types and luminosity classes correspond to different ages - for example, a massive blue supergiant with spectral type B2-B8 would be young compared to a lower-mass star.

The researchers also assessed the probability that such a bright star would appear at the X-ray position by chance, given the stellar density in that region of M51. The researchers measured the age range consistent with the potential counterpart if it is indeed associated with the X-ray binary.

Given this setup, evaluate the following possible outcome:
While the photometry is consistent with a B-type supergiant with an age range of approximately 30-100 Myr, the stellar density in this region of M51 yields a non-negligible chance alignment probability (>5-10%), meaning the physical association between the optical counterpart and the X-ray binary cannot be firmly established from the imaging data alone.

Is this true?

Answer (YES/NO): NO